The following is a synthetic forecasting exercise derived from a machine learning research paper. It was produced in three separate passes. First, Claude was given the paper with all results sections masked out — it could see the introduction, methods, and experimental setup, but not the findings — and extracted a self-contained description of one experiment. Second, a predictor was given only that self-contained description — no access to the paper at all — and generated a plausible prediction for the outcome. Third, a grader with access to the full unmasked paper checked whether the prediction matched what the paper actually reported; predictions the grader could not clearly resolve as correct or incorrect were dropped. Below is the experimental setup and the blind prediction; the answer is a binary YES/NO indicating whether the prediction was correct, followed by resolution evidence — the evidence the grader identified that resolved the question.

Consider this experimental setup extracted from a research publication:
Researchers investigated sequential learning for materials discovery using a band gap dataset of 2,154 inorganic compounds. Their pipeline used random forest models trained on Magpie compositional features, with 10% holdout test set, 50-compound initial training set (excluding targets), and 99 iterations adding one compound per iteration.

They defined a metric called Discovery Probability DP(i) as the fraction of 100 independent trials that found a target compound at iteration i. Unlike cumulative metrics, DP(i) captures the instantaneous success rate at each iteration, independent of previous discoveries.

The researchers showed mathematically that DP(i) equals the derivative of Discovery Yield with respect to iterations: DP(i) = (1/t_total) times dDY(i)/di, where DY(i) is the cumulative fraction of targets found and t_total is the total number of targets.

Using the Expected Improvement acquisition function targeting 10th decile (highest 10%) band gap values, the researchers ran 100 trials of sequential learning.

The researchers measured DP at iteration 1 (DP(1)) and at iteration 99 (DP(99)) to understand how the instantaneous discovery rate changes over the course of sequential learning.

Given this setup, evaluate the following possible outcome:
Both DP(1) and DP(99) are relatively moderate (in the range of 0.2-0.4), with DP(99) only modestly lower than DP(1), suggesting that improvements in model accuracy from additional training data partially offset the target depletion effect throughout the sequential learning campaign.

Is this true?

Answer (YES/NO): NO